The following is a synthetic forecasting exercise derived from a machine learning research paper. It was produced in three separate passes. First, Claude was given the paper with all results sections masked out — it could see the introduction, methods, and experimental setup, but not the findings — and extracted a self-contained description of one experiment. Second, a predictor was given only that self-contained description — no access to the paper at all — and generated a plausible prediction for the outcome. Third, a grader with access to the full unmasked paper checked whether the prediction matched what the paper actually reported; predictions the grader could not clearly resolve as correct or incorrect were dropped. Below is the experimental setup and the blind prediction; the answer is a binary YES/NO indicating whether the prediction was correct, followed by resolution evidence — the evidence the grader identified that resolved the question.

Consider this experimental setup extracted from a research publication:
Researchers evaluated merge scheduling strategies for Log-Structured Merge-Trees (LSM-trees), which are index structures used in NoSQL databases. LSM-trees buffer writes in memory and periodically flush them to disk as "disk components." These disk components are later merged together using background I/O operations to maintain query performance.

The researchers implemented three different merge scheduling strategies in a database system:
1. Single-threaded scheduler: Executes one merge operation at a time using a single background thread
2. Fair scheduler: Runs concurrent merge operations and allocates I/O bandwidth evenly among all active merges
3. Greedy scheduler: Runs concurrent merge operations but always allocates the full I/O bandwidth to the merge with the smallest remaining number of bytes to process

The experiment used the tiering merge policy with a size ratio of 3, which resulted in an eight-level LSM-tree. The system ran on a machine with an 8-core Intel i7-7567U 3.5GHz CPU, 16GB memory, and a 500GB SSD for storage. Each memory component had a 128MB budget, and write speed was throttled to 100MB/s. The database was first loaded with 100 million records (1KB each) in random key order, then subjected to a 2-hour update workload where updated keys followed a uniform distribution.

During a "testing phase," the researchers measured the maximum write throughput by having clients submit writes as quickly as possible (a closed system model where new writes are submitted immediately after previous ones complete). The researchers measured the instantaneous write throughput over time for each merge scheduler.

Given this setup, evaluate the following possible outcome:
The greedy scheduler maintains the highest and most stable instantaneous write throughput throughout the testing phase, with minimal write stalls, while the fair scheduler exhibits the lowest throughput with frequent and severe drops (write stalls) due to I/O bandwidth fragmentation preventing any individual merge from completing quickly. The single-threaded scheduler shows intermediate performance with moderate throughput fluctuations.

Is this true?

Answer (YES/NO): NO